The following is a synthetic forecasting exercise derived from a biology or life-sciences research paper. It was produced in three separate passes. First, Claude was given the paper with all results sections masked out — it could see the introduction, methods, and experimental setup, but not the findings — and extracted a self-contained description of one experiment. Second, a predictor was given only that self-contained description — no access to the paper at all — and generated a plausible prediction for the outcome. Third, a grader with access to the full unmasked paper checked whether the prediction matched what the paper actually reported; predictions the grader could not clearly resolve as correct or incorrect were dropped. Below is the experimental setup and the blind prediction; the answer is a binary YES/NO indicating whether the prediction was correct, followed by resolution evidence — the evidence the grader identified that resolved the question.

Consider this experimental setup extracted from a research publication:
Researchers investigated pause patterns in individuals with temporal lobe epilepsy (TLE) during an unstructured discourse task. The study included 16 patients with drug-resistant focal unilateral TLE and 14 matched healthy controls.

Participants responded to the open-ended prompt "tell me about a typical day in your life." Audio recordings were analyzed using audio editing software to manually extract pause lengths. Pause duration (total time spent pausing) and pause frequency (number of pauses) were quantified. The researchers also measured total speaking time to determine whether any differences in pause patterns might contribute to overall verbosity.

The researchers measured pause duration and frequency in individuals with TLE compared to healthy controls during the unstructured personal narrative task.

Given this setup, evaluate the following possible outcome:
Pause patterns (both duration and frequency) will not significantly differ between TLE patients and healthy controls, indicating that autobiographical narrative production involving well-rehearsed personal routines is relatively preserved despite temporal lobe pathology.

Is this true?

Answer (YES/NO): NO